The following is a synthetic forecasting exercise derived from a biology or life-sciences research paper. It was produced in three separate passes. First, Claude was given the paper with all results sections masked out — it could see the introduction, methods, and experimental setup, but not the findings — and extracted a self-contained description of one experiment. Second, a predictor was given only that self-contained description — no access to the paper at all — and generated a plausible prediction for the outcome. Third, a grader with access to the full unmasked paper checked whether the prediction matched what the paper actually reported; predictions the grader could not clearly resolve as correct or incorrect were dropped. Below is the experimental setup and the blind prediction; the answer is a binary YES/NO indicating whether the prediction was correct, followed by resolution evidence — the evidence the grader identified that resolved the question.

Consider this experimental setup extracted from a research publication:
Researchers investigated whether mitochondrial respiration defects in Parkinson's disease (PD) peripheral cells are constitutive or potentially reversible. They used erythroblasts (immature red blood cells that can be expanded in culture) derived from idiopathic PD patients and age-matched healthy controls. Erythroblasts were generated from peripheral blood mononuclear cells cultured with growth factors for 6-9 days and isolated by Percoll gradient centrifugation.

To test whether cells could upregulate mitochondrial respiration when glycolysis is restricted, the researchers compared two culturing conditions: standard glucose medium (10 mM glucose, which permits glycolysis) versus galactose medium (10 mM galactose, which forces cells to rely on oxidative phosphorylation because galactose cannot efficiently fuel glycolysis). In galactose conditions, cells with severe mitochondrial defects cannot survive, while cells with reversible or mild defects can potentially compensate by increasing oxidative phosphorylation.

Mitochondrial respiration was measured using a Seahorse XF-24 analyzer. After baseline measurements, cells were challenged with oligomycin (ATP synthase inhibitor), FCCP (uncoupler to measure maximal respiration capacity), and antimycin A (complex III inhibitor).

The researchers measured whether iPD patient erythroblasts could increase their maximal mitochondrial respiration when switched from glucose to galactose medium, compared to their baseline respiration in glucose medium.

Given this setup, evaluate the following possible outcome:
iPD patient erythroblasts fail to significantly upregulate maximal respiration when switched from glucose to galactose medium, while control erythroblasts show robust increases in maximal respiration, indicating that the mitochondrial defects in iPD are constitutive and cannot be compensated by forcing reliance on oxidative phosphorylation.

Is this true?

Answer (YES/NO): NO